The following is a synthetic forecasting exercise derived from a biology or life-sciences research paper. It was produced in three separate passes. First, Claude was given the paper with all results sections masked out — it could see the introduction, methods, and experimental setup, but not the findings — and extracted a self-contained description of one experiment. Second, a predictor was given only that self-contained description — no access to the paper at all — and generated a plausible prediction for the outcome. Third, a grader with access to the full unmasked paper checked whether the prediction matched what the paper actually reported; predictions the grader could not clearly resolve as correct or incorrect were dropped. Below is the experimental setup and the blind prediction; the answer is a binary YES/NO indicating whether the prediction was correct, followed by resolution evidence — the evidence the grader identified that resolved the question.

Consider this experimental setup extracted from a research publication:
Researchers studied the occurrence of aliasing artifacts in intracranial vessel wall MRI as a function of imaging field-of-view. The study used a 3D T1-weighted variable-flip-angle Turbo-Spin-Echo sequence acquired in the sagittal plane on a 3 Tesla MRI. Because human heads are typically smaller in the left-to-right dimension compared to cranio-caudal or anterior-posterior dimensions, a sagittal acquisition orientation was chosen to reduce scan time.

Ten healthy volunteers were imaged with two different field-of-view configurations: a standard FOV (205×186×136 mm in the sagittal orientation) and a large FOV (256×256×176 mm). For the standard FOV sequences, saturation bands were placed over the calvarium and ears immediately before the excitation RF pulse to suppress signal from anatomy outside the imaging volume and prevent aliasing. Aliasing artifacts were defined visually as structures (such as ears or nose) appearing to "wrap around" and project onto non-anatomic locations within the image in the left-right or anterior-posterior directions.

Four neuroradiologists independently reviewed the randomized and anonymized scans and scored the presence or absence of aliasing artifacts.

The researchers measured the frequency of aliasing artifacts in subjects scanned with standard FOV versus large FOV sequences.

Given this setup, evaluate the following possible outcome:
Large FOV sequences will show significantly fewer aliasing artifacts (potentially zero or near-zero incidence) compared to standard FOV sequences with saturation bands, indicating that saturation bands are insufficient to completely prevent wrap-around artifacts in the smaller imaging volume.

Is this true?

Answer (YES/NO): YES